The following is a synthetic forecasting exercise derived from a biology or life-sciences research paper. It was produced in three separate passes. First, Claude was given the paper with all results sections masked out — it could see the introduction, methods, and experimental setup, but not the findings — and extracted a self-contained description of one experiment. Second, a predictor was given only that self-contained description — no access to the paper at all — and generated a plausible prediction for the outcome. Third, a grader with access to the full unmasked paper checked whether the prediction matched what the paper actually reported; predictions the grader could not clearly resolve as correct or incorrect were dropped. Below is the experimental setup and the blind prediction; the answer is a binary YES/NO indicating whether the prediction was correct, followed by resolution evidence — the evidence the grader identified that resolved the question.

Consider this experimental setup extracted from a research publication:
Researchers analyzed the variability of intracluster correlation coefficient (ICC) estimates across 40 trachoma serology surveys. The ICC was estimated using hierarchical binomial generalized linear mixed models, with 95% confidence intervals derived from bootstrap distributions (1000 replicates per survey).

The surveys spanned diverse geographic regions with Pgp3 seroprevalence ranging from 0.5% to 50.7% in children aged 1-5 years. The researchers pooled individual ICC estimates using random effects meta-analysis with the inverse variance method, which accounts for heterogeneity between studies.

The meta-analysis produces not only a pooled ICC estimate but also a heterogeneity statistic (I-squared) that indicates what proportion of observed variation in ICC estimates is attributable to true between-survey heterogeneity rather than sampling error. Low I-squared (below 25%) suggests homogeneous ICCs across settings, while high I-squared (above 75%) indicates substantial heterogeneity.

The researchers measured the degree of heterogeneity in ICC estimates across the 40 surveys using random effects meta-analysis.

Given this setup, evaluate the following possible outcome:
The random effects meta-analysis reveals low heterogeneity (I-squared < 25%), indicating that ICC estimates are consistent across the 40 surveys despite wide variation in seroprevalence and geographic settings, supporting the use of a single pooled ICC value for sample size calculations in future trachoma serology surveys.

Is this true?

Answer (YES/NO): NO